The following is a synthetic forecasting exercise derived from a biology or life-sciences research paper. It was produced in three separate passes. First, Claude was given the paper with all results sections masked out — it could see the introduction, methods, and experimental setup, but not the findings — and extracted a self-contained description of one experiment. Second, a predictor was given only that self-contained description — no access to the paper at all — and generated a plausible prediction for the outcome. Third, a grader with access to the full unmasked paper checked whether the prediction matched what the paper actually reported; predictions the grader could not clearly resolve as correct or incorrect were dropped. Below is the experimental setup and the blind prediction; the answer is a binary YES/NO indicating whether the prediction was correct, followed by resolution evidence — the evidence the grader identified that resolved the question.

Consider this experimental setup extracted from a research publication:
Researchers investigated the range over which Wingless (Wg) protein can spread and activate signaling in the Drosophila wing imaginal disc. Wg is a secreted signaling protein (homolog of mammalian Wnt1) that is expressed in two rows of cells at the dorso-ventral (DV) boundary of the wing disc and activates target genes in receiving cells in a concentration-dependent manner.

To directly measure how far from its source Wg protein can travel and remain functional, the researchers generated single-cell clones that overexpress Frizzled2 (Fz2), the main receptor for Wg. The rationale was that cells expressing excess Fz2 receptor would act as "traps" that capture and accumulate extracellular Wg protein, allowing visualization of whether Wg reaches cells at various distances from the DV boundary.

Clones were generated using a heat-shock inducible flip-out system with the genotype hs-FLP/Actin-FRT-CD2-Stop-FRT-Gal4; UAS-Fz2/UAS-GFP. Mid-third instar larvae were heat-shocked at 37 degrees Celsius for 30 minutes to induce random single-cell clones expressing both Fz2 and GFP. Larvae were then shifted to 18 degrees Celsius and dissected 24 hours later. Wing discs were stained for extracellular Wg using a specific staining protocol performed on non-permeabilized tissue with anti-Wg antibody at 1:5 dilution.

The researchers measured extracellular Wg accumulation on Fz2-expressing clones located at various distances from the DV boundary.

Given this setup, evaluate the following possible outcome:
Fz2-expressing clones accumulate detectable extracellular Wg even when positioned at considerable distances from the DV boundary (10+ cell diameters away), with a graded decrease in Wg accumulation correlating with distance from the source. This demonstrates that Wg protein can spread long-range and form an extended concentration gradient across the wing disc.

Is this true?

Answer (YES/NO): YES